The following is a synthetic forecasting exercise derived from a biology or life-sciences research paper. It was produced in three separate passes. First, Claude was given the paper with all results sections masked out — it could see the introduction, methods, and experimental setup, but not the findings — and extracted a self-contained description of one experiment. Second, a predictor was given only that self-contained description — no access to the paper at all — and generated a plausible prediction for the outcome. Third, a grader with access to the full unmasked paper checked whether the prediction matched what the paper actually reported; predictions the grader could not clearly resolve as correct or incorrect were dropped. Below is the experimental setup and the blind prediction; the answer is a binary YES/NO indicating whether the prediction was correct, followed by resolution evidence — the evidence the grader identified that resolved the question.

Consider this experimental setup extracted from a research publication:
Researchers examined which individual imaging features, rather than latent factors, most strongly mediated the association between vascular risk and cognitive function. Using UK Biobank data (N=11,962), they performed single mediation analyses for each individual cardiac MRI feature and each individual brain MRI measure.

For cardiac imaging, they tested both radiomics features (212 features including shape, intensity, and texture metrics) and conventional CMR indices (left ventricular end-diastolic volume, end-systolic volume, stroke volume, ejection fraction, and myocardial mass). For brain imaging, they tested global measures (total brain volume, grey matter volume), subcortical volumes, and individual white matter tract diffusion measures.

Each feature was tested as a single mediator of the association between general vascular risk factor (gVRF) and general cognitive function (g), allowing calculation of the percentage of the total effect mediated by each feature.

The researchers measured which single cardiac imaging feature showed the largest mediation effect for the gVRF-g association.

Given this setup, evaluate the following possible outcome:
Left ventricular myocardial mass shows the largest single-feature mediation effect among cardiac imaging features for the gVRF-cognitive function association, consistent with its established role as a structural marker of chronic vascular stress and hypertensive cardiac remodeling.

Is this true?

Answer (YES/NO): NO